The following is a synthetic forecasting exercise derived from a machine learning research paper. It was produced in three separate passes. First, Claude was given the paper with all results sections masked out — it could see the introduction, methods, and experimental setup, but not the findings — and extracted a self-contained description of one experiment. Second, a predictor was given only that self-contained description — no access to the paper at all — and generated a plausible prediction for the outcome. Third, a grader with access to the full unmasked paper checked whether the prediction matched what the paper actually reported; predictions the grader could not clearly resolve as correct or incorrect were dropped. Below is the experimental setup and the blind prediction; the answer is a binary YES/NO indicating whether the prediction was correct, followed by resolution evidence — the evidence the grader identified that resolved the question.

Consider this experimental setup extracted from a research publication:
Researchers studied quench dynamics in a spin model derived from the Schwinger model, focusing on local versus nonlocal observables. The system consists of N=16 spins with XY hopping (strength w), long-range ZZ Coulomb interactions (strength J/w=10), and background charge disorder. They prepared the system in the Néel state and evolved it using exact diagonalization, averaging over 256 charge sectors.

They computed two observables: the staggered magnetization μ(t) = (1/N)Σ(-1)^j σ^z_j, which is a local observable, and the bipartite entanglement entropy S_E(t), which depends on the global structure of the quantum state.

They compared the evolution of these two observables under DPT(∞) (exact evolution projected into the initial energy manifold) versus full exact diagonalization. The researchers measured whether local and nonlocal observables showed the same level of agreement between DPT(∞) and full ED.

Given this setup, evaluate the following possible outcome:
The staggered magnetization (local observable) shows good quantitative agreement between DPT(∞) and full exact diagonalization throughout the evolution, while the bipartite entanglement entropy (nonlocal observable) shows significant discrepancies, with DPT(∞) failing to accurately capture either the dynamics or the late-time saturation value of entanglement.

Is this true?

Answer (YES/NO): NO